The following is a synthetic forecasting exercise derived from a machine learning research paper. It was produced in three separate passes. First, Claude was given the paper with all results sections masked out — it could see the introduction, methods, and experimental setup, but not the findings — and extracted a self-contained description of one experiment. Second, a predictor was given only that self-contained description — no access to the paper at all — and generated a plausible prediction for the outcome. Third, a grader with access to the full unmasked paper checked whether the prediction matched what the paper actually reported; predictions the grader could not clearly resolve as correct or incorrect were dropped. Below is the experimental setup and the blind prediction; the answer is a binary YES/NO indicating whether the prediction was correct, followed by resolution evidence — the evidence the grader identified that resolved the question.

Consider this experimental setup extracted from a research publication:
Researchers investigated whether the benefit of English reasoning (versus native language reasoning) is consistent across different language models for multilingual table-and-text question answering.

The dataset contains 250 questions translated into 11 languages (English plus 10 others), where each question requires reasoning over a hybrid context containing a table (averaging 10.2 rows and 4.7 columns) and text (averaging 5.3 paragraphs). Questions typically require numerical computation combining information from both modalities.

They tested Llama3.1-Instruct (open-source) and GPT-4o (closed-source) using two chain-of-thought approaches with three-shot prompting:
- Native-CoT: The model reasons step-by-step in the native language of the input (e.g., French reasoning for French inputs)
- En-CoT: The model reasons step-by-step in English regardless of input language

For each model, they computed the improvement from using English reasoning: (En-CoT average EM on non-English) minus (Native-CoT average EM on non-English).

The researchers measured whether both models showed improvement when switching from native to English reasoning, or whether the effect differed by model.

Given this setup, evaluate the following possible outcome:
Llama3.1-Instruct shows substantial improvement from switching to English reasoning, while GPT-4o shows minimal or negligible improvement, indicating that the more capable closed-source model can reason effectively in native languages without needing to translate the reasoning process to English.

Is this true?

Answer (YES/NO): NO